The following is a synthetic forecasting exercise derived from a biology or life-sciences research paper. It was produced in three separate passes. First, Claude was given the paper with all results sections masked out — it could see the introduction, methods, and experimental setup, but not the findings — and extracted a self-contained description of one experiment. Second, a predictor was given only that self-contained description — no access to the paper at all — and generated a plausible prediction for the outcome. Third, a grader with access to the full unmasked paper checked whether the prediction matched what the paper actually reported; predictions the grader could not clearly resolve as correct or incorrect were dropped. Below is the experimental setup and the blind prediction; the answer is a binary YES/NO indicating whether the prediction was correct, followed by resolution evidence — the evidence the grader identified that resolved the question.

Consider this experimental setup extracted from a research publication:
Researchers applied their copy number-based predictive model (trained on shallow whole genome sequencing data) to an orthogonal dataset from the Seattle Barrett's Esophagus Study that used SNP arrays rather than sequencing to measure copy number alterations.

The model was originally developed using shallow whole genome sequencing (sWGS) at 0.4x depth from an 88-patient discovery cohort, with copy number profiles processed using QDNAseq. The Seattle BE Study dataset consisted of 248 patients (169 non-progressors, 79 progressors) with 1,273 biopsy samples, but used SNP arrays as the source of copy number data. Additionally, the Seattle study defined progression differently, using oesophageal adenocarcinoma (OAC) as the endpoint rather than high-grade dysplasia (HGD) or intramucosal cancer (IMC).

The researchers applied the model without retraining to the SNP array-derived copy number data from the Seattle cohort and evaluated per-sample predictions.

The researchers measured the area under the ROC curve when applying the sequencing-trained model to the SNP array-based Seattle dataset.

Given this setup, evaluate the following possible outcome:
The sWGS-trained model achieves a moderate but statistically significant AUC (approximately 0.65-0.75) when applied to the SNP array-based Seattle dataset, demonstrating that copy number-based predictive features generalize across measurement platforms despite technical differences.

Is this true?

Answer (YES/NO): YES